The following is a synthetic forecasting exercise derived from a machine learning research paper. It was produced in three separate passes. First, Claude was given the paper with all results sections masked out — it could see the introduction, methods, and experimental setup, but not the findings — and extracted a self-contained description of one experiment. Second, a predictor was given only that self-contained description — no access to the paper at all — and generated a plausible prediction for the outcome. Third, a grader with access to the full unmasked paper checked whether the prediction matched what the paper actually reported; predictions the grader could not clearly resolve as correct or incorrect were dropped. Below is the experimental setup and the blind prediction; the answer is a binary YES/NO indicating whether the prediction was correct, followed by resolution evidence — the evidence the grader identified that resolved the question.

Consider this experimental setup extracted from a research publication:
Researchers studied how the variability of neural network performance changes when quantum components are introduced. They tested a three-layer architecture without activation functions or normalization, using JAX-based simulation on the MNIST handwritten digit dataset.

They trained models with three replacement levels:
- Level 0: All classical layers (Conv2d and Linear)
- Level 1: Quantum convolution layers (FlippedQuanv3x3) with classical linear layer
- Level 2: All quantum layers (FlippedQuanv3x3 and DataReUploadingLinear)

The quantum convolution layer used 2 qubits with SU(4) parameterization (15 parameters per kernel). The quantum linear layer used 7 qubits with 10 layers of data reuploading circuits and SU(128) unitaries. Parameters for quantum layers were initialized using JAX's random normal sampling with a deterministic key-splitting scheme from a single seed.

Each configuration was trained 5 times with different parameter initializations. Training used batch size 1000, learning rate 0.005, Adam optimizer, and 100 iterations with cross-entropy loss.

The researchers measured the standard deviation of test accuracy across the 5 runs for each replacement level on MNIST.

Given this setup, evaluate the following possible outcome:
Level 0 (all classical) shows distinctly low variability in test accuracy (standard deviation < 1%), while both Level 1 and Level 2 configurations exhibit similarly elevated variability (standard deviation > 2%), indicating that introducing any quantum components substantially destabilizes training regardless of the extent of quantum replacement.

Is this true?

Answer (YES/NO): NO